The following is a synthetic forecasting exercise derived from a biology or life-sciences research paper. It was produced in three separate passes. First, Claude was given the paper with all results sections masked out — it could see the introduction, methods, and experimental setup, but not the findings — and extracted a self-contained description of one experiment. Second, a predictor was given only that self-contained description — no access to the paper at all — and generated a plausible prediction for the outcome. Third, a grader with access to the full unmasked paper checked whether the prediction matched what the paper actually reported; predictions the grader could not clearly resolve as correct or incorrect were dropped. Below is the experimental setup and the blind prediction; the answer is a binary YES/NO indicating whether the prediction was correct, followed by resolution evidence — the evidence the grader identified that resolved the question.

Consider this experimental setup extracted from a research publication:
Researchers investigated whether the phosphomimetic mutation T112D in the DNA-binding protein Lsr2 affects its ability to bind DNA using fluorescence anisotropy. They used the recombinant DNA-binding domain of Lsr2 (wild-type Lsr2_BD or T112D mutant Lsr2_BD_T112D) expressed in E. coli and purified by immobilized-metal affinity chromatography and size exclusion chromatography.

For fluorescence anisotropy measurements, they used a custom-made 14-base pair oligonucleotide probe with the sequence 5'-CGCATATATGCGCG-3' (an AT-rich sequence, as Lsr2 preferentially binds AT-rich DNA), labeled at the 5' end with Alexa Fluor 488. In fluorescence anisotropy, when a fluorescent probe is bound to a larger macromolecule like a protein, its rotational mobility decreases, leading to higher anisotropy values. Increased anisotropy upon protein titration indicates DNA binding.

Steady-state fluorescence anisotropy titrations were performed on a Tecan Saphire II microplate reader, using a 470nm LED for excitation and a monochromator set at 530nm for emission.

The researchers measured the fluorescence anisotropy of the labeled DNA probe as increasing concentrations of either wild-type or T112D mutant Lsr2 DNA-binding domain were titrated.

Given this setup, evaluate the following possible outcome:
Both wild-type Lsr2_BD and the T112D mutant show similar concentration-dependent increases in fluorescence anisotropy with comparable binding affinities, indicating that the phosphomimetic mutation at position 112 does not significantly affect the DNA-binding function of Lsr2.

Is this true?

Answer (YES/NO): NO